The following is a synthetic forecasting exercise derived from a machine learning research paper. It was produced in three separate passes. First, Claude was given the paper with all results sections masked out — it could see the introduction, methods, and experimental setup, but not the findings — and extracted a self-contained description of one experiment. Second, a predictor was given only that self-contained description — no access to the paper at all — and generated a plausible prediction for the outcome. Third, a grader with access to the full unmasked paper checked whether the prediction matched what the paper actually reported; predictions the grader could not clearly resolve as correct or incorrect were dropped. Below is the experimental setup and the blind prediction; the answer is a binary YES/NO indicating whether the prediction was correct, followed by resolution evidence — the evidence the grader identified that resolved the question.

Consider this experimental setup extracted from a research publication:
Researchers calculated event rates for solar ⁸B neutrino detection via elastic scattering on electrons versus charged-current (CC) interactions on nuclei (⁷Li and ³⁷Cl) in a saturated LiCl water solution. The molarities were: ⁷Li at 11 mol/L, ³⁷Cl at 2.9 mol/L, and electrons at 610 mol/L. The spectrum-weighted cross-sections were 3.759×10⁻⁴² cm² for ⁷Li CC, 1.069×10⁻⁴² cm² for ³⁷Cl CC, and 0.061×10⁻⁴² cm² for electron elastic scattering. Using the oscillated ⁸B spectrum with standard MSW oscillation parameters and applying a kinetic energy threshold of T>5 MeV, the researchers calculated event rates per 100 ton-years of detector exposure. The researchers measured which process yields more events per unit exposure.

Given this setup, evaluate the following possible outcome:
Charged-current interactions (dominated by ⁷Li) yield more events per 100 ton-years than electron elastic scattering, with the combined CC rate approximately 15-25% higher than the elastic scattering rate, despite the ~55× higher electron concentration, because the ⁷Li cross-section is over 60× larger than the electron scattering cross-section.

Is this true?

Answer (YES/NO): NO